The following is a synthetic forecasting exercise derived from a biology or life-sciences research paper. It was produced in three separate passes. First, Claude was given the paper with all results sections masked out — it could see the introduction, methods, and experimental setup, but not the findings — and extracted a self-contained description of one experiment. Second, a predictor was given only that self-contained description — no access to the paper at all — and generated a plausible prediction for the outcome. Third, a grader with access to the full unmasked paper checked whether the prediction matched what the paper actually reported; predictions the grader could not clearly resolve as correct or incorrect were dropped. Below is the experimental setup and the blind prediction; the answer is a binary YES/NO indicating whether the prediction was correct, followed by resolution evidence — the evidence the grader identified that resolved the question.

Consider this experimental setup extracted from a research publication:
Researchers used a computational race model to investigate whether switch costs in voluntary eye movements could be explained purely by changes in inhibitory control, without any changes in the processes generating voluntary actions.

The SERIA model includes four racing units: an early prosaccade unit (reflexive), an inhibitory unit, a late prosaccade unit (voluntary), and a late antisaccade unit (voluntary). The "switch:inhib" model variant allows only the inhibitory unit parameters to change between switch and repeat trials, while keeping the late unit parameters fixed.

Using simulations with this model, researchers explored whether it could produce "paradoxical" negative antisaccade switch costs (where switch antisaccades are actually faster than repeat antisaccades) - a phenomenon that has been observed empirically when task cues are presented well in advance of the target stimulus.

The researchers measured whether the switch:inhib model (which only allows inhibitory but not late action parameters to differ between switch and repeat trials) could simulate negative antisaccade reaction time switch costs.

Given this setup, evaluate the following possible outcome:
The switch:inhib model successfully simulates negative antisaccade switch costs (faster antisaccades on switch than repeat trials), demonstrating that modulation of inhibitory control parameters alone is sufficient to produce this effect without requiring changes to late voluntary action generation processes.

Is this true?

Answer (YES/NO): YES